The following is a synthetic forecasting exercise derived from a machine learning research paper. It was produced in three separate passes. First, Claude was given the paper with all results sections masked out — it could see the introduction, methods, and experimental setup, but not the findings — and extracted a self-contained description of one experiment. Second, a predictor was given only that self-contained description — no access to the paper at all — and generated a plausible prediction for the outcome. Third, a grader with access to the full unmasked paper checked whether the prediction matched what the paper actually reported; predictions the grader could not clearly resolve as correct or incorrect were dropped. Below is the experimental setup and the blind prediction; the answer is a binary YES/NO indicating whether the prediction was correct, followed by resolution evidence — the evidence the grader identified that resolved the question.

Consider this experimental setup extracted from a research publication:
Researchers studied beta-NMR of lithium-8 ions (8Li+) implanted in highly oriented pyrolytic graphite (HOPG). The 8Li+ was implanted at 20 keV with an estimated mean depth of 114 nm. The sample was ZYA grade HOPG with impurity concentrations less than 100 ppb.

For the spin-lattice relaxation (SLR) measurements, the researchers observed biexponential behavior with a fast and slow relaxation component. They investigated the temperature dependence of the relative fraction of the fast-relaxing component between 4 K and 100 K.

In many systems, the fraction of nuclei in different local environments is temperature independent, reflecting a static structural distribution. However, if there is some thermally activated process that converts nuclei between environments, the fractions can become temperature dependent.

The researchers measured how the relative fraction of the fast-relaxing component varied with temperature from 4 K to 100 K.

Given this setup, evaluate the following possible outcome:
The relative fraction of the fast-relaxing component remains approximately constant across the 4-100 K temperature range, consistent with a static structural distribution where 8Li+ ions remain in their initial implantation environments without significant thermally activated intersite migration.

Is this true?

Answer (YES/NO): NO